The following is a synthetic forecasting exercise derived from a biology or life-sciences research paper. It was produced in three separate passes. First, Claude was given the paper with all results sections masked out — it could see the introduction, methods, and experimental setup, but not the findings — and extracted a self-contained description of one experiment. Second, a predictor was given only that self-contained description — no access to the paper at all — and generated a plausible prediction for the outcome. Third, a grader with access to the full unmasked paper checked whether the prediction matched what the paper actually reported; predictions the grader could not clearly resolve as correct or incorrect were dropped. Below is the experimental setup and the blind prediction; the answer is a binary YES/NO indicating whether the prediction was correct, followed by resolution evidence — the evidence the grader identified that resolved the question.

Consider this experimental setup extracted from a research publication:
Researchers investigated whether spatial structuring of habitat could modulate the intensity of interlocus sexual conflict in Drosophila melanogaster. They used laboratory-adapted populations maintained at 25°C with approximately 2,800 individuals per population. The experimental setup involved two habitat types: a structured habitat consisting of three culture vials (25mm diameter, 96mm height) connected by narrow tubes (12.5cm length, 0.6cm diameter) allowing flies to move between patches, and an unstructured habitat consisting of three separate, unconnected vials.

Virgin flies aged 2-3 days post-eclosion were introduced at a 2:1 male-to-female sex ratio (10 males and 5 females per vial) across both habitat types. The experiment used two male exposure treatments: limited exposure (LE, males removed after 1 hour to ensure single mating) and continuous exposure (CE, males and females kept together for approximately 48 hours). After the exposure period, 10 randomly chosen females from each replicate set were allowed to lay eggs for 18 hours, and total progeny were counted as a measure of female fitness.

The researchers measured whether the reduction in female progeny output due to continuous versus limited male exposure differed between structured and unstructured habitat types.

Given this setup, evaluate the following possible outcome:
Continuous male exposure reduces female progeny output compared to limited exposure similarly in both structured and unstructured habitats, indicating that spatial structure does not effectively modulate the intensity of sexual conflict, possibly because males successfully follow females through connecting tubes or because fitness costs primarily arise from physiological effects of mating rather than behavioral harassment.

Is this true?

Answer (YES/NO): YES